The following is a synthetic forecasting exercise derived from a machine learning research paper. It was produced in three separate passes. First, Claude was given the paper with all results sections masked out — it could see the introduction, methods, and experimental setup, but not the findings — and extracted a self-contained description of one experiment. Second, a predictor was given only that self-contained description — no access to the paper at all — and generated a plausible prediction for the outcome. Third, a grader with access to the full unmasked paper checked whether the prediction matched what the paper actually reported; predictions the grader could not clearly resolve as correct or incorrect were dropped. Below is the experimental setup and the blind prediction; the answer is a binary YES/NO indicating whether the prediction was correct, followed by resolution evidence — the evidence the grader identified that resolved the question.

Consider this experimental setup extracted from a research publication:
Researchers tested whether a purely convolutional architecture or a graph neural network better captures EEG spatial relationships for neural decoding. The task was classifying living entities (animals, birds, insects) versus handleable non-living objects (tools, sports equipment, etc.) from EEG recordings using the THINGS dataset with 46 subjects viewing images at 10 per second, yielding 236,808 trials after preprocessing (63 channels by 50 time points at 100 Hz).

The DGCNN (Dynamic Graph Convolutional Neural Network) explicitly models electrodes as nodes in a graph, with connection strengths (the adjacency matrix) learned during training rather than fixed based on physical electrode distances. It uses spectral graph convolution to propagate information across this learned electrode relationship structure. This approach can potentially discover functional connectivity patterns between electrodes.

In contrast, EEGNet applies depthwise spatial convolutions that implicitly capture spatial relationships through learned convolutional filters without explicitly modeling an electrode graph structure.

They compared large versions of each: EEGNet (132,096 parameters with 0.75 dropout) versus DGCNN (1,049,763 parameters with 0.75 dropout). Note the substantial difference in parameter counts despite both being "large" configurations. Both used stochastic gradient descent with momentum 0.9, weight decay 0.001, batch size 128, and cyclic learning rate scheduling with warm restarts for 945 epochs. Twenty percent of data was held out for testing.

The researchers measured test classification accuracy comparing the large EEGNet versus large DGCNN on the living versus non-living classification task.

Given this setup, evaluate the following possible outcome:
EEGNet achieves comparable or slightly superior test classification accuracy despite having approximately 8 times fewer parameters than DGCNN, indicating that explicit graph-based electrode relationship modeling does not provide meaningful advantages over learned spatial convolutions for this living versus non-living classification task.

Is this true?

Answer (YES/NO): YES